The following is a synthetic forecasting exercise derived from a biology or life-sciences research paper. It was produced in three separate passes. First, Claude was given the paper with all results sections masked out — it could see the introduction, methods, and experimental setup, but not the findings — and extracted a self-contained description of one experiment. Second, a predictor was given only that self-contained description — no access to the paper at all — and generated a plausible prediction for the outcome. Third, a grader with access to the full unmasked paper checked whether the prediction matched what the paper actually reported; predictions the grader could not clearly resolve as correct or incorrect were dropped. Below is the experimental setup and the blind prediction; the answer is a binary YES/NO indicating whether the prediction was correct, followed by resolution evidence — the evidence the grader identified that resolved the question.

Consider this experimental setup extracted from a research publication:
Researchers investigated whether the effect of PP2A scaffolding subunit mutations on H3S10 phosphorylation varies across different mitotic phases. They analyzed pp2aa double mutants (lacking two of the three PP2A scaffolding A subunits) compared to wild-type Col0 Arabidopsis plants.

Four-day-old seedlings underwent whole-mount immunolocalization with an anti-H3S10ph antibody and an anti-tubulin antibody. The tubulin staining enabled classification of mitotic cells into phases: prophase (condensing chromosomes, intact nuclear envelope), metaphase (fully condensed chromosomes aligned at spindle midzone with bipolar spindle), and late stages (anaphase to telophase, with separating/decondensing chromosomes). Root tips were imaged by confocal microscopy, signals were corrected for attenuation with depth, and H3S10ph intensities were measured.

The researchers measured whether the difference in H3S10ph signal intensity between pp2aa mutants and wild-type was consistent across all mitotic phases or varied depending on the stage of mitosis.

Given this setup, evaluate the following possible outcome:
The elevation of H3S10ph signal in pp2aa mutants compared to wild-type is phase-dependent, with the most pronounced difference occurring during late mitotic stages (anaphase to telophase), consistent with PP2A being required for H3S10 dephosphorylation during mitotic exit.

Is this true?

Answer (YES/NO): NO